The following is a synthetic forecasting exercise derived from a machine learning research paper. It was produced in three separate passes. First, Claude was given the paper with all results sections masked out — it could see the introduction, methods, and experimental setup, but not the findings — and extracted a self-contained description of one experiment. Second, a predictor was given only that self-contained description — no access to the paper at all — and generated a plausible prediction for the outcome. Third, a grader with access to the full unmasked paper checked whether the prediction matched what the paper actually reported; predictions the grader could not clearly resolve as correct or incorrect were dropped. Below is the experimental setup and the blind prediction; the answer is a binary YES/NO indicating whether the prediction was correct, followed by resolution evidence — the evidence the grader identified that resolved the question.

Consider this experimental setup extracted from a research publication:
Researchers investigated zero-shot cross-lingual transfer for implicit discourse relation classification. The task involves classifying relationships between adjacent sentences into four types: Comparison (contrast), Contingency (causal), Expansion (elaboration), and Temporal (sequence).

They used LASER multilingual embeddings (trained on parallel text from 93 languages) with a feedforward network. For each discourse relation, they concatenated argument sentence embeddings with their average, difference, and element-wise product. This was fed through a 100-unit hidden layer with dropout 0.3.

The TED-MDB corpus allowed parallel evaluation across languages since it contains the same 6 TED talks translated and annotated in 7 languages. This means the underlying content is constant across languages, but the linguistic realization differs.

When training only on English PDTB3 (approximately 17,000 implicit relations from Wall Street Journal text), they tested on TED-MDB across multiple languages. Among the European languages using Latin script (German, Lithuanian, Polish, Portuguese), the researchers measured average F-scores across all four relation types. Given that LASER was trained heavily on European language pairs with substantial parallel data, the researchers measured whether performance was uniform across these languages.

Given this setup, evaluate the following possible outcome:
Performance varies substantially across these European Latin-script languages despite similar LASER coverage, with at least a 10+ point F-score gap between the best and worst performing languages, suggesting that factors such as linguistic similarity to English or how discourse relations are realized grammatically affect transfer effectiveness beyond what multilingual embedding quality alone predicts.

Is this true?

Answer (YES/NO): NO